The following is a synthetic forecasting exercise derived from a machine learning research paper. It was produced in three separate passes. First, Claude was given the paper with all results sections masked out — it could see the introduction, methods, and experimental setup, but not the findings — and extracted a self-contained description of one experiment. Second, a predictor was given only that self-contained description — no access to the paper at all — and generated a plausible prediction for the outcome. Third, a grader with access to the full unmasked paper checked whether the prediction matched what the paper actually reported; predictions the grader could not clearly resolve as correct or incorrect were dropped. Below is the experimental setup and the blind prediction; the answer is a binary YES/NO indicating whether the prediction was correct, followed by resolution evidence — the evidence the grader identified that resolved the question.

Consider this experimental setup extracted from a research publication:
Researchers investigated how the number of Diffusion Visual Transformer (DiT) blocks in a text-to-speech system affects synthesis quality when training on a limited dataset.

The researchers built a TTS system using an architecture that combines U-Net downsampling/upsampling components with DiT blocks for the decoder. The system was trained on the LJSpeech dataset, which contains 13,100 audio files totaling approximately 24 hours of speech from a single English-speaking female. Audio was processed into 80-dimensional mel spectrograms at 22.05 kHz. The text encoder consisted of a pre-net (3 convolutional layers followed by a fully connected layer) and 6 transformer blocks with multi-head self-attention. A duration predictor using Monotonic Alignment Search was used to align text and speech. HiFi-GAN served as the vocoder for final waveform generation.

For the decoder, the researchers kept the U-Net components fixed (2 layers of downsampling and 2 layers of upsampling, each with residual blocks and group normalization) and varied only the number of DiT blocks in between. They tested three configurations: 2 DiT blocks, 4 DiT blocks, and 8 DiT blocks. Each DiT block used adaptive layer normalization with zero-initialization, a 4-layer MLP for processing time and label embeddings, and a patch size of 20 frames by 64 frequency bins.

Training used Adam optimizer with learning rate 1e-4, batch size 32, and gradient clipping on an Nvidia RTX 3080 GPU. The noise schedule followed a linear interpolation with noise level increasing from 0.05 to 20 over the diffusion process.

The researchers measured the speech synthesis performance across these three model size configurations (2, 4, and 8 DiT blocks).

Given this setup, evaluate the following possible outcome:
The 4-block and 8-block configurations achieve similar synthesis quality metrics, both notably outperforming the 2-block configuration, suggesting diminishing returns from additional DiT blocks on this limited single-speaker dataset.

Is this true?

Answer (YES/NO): NO